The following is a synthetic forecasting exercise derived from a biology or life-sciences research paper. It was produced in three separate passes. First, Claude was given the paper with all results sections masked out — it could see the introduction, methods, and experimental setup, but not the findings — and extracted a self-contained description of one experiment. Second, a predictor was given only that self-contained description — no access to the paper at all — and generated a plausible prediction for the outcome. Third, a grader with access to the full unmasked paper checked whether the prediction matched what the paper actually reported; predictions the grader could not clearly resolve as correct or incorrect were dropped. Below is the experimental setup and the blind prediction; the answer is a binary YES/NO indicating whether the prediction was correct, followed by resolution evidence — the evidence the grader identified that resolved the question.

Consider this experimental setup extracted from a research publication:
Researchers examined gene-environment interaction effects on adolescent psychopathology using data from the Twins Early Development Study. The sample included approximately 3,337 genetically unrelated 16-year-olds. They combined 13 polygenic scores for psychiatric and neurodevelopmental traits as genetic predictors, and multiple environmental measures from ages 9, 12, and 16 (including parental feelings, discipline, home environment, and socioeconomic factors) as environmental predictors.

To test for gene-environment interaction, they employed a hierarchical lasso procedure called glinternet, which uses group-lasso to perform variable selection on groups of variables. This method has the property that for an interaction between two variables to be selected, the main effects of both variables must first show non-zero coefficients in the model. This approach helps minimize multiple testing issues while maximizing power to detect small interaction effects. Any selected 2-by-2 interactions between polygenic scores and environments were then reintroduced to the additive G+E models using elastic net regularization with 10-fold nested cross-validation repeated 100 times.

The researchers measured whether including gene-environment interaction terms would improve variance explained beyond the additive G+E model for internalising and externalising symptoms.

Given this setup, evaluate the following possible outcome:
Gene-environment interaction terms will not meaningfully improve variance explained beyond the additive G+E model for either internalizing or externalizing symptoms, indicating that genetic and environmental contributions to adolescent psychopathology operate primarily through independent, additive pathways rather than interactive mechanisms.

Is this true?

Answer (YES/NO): NO